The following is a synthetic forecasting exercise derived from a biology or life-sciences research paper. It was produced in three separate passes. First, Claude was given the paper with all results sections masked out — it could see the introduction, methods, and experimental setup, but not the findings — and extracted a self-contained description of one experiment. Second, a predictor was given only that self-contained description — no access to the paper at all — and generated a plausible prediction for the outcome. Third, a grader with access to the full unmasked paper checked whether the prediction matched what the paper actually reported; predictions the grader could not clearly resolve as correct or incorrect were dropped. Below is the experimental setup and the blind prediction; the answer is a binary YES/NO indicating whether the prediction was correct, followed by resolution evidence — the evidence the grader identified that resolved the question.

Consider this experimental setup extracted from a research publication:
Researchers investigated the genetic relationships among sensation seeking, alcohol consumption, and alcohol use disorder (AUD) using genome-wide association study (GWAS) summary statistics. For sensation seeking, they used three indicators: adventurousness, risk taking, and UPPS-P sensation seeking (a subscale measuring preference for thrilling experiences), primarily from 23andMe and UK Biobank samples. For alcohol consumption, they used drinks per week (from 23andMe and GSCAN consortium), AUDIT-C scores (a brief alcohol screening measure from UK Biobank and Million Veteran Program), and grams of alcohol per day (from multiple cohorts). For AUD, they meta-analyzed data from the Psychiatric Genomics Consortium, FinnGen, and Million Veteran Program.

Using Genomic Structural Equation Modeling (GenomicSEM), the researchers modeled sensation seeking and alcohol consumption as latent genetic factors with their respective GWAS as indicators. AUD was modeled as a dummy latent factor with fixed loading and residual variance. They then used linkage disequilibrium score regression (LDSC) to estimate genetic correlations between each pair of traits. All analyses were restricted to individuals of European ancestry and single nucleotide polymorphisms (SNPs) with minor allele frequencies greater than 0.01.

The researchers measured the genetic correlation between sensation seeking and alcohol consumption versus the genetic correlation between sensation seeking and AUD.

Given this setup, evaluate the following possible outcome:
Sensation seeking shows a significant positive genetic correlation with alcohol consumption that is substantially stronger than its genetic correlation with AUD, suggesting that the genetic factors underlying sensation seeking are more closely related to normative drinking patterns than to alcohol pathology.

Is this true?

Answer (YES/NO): YES